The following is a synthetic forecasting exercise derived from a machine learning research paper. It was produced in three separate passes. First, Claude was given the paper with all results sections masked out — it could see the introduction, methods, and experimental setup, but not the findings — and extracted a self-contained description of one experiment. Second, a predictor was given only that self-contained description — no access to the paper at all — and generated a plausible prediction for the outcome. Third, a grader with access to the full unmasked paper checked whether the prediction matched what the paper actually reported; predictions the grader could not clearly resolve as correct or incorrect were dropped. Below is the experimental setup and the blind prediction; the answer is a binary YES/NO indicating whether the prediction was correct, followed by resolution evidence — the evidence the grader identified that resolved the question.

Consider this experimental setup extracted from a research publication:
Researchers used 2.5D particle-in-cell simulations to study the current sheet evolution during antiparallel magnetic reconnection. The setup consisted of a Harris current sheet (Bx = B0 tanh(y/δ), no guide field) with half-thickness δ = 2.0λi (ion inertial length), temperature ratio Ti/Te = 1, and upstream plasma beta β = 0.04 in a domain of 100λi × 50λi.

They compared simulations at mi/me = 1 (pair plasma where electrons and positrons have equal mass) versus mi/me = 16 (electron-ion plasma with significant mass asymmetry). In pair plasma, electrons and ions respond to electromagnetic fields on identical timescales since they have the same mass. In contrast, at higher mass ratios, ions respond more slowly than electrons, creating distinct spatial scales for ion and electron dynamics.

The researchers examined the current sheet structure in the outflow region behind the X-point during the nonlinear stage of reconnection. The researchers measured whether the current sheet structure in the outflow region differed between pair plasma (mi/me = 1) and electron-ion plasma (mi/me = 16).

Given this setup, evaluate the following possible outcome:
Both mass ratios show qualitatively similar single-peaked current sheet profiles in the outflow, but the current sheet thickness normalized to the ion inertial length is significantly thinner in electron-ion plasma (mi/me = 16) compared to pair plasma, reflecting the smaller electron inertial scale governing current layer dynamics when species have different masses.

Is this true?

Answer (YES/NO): NO